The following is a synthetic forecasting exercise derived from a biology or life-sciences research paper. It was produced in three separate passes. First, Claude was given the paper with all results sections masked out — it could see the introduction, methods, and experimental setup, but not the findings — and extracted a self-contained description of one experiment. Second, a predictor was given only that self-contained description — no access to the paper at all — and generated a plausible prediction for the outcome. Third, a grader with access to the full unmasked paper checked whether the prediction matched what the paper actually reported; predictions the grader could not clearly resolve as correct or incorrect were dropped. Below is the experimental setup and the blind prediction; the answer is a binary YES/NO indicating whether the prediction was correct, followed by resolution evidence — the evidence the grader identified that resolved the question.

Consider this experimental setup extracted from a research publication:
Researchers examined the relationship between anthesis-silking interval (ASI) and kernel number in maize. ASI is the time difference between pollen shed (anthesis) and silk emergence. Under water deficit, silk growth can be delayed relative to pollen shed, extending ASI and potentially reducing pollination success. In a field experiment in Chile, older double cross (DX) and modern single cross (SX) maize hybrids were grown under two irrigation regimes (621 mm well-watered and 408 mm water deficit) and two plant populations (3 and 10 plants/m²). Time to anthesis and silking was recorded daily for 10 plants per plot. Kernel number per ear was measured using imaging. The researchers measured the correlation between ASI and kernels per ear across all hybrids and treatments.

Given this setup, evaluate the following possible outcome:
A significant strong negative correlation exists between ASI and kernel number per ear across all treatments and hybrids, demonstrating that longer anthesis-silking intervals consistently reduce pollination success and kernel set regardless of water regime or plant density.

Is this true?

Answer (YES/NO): YES